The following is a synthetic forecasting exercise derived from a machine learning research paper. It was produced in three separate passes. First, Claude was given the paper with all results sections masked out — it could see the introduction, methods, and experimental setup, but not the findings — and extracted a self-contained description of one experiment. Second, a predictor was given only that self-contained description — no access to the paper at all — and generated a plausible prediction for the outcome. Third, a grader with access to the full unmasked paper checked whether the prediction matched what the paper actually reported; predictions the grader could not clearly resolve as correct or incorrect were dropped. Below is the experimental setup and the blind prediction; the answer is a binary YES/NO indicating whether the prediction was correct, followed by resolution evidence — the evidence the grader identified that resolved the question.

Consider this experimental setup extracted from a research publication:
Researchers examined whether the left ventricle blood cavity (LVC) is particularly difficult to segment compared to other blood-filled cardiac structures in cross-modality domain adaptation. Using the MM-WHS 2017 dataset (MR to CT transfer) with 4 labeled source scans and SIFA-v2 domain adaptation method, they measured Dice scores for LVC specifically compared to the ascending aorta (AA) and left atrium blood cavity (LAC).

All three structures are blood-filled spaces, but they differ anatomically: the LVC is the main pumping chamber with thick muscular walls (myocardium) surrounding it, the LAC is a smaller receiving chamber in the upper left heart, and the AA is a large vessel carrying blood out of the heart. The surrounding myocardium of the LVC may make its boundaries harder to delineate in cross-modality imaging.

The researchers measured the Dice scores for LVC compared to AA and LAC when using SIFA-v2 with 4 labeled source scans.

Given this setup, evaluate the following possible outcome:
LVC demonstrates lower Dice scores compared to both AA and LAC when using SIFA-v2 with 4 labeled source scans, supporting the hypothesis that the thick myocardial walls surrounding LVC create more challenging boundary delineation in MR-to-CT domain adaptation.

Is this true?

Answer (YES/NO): YES